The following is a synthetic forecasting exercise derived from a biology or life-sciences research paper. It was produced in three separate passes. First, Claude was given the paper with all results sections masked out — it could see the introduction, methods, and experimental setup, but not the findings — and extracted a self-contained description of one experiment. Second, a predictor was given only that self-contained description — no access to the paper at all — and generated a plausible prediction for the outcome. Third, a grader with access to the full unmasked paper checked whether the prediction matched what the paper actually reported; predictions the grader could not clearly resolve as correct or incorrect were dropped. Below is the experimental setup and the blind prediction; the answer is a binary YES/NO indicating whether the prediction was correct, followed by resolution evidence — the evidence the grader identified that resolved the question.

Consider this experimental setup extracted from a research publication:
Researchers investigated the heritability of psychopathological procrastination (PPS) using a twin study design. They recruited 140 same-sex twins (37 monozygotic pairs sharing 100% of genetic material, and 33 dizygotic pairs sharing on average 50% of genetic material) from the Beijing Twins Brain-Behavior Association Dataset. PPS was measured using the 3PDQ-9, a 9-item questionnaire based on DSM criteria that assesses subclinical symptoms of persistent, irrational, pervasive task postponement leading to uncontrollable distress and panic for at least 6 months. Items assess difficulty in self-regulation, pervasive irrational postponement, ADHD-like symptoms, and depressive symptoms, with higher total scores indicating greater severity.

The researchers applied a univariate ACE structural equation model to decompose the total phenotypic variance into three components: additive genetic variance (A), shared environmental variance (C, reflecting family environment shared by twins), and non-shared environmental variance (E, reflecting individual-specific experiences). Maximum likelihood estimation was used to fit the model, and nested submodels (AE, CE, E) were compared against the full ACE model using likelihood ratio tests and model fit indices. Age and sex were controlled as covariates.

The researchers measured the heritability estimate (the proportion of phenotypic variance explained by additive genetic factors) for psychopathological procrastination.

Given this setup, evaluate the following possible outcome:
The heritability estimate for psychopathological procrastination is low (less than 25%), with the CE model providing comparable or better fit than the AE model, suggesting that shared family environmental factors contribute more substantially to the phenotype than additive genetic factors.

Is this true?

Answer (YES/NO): NO